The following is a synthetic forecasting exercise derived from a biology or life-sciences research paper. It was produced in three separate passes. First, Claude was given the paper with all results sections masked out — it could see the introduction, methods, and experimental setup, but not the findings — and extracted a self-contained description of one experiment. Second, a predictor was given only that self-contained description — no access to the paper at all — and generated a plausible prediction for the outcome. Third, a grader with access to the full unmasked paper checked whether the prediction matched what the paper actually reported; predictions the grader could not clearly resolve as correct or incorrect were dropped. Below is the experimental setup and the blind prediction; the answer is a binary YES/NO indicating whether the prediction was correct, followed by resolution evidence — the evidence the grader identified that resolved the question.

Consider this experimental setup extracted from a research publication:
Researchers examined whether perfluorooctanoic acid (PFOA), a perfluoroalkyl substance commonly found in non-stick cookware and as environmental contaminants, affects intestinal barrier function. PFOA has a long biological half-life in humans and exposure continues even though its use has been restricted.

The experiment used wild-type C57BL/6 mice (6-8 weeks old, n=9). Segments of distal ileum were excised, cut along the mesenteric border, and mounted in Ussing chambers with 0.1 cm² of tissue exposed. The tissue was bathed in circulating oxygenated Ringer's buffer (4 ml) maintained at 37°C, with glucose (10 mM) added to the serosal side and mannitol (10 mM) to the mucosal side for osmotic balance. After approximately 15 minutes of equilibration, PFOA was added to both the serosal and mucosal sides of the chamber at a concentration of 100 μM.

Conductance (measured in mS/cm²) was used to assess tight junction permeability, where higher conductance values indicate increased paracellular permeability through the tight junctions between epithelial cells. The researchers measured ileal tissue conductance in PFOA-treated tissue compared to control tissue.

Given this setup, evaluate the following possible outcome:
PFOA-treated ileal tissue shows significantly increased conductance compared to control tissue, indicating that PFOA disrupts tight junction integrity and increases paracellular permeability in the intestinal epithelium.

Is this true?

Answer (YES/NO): NO